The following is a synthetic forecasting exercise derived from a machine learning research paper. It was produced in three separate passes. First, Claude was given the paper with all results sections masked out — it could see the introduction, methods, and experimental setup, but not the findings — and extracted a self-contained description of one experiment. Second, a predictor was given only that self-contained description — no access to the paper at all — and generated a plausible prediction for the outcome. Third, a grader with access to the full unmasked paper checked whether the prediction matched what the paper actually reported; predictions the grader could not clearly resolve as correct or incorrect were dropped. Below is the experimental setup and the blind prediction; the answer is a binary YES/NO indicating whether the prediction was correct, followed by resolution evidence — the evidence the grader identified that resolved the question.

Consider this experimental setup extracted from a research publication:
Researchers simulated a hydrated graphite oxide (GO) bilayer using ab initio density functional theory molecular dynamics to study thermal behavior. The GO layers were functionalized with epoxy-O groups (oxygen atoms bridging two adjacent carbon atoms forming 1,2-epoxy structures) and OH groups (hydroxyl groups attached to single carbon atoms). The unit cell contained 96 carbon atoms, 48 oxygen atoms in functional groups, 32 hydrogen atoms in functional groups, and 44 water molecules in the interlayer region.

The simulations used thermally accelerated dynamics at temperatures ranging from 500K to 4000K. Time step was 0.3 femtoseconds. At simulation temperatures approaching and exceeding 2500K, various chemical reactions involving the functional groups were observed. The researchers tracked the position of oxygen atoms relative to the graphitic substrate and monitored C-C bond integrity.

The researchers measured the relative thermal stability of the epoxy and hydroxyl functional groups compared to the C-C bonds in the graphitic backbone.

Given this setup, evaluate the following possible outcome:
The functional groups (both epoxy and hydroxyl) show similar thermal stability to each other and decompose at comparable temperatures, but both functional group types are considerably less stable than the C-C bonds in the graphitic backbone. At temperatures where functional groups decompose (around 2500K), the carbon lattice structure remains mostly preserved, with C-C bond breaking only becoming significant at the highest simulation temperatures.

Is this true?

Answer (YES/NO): NO